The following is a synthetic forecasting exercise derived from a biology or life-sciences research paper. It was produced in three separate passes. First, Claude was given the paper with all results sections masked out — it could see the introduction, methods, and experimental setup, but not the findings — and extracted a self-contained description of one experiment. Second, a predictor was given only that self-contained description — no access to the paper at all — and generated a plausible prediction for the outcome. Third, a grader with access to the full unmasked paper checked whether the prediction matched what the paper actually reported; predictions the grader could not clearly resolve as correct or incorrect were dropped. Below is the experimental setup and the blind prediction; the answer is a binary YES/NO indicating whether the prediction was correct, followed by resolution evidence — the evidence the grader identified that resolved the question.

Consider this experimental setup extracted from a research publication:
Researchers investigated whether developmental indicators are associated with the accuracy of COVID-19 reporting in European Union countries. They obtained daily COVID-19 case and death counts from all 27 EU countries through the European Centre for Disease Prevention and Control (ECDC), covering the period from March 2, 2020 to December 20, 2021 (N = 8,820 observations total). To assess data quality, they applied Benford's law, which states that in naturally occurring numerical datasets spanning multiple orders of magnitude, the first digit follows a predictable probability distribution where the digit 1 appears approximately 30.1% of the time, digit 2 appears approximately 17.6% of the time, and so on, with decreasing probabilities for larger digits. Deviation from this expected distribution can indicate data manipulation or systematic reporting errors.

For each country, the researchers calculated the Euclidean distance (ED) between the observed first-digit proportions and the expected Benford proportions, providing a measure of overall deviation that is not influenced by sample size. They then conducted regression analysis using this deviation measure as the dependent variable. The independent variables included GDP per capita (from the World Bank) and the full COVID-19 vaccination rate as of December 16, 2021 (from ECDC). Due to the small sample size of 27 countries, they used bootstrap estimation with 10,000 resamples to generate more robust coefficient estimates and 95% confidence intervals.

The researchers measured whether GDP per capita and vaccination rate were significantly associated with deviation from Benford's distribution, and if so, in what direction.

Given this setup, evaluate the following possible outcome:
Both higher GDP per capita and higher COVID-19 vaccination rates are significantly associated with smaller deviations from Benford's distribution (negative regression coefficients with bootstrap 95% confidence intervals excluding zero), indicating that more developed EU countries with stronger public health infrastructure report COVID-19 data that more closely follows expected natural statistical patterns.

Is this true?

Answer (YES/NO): NO